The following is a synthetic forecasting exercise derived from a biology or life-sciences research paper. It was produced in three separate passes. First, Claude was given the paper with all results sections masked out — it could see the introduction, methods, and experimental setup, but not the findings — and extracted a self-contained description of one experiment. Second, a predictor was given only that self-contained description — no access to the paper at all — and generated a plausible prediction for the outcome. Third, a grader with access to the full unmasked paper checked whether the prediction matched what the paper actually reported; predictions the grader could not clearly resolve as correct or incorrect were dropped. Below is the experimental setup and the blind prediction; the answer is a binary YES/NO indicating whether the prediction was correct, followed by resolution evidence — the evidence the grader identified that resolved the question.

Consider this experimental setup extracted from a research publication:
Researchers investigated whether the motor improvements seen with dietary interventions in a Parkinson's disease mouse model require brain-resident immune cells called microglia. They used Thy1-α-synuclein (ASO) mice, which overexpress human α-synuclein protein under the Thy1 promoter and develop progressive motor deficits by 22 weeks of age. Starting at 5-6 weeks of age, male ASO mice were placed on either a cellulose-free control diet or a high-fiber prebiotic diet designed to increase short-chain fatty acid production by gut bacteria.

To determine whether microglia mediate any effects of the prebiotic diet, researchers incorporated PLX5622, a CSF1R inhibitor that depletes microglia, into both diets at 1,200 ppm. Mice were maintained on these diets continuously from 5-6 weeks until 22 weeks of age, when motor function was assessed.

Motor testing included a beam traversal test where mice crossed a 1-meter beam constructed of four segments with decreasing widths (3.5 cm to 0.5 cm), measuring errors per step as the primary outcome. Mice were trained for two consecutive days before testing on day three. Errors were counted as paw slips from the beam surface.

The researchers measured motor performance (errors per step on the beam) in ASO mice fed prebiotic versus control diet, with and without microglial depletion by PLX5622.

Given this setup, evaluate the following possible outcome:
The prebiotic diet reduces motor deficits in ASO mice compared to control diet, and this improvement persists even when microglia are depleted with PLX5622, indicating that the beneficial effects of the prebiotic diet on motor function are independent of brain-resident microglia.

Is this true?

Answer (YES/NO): NO